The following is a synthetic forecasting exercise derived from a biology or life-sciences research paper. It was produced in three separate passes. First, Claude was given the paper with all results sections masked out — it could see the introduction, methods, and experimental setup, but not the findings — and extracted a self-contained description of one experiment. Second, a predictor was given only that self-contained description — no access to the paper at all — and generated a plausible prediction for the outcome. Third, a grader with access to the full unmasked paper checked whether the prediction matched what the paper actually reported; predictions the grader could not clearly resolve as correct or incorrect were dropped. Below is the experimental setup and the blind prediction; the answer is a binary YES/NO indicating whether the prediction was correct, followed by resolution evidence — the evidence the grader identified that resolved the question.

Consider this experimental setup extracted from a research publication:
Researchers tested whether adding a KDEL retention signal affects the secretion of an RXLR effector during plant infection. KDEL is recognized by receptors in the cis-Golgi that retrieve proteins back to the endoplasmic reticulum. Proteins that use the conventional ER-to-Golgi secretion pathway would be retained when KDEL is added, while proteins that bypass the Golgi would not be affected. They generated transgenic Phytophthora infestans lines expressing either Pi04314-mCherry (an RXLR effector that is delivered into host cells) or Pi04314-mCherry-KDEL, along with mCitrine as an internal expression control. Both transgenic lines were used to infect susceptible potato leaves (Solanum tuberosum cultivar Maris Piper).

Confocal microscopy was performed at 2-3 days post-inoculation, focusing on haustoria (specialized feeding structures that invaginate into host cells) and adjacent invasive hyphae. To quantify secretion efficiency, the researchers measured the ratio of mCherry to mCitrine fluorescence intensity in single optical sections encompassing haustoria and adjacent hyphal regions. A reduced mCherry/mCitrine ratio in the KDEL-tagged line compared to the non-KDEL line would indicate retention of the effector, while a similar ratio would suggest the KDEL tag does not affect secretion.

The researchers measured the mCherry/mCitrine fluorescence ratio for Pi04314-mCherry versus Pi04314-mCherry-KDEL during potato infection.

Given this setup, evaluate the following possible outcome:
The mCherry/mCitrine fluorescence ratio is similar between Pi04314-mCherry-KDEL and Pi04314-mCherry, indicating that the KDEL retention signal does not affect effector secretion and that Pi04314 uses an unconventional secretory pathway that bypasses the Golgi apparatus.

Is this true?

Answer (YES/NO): YES